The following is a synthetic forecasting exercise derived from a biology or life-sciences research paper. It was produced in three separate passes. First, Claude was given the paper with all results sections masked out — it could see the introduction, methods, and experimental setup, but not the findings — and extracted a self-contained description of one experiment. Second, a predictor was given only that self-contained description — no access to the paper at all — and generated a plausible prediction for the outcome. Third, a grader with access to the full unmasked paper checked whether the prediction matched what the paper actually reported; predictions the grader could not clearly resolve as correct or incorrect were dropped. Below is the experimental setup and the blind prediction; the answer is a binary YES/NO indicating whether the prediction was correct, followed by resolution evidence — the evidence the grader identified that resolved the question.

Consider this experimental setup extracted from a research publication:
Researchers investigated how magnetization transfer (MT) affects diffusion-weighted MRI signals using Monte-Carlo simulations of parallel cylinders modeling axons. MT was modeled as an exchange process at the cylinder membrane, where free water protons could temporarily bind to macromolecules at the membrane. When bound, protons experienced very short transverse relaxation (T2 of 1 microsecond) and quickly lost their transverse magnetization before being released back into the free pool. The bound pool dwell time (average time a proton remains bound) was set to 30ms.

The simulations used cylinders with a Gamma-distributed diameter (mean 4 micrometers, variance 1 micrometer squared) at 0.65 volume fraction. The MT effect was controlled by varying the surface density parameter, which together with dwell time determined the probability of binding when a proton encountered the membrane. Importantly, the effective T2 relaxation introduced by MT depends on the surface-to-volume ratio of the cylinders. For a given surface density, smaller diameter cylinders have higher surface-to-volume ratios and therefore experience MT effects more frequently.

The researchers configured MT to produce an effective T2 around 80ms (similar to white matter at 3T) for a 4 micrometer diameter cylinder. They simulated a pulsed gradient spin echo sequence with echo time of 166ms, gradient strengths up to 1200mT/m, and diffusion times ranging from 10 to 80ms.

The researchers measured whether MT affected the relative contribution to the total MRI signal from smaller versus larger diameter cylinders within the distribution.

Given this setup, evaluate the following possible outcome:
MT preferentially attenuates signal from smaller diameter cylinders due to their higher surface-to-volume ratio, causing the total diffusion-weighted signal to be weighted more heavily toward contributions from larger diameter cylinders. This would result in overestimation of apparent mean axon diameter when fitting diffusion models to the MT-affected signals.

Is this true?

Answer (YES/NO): YES